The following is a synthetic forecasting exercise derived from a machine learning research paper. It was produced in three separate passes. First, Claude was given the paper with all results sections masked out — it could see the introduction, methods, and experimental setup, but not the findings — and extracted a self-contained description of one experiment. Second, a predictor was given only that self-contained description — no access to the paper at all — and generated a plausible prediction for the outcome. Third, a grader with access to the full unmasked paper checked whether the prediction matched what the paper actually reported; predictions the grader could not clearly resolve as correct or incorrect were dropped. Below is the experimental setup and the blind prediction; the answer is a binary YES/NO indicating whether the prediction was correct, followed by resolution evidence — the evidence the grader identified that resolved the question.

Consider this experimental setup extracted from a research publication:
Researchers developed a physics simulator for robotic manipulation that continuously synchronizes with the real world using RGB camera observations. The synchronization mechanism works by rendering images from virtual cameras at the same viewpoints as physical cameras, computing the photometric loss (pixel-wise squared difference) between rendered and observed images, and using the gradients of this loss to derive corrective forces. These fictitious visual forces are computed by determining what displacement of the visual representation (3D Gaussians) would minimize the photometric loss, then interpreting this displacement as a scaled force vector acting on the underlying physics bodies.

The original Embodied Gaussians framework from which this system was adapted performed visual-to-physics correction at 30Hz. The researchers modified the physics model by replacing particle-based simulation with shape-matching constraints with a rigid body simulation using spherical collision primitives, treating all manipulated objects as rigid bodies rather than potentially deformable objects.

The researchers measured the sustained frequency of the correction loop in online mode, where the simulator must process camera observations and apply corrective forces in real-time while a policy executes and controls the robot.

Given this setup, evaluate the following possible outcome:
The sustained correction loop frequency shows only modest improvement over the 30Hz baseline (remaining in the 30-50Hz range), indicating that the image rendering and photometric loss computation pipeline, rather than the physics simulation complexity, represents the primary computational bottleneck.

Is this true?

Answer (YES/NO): NO